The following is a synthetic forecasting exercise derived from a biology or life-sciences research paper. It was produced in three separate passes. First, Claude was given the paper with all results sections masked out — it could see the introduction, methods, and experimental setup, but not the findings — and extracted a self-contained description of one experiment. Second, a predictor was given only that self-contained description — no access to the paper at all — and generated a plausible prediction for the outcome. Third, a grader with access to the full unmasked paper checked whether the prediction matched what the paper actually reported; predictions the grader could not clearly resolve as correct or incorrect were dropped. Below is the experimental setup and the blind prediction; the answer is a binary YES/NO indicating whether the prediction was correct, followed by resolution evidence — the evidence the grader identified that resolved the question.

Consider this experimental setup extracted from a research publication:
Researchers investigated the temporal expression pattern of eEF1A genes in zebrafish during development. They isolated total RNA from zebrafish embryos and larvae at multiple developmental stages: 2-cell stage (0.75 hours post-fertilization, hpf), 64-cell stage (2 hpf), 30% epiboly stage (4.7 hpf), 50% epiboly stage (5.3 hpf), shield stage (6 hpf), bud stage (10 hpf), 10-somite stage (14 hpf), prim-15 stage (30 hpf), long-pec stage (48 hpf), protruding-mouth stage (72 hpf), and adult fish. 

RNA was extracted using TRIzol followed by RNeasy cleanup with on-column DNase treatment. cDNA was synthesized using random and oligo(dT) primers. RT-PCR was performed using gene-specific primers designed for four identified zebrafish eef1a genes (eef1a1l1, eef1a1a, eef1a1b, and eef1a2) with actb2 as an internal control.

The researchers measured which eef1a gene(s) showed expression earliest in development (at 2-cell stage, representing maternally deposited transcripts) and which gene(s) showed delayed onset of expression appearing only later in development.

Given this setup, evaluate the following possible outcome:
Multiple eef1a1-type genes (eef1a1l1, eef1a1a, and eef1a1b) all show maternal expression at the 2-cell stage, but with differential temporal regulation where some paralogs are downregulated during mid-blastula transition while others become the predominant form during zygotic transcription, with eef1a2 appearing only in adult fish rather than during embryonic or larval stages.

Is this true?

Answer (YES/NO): NO